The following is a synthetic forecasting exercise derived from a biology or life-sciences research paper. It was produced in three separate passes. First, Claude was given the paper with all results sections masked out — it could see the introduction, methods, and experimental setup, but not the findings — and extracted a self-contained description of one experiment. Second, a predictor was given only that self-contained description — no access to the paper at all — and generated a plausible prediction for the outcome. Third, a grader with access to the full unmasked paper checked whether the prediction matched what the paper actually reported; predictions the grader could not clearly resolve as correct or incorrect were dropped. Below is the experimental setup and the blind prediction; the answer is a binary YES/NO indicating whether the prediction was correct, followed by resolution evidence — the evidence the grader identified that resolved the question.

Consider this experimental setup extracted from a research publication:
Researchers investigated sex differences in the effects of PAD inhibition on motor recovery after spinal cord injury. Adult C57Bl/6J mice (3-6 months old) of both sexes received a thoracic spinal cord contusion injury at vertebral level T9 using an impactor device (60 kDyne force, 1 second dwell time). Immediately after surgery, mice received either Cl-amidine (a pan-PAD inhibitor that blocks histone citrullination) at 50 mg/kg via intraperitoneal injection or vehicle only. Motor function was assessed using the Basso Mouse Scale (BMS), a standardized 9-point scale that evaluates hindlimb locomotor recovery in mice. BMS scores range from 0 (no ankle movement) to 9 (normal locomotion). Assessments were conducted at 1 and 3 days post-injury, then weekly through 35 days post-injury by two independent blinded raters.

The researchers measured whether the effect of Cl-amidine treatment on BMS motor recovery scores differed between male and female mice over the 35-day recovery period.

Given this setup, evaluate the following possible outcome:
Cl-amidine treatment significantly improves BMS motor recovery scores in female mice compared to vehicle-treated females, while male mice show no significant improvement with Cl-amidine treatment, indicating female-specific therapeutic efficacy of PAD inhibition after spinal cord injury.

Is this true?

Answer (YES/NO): NO